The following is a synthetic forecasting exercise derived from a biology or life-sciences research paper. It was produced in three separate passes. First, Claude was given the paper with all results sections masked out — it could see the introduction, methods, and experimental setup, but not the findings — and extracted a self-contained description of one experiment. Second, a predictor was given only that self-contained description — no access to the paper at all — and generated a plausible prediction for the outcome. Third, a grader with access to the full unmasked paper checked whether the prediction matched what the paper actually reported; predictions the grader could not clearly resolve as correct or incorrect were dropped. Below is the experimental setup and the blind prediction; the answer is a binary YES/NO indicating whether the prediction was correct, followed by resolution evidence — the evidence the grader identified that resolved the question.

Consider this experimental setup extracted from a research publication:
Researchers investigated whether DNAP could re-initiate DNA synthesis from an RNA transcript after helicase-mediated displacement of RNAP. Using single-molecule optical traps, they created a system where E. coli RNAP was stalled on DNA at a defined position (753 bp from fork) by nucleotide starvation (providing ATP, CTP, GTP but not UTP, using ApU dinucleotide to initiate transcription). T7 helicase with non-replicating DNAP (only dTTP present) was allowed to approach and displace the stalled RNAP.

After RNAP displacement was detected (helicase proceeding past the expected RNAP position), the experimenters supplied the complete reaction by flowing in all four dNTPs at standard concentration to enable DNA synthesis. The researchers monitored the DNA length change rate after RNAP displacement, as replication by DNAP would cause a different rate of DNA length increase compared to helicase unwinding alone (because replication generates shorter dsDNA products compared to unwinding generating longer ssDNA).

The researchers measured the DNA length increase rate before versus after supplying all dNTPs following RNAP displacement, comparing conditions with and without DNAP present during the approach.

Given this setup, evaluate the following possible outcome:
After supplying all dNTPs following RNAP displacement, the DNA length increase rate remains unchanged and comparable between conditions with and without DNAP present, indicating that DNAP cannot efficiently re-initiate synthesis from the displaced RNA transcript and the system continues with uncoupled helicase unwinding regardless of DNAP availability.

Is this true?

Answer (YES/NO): NO